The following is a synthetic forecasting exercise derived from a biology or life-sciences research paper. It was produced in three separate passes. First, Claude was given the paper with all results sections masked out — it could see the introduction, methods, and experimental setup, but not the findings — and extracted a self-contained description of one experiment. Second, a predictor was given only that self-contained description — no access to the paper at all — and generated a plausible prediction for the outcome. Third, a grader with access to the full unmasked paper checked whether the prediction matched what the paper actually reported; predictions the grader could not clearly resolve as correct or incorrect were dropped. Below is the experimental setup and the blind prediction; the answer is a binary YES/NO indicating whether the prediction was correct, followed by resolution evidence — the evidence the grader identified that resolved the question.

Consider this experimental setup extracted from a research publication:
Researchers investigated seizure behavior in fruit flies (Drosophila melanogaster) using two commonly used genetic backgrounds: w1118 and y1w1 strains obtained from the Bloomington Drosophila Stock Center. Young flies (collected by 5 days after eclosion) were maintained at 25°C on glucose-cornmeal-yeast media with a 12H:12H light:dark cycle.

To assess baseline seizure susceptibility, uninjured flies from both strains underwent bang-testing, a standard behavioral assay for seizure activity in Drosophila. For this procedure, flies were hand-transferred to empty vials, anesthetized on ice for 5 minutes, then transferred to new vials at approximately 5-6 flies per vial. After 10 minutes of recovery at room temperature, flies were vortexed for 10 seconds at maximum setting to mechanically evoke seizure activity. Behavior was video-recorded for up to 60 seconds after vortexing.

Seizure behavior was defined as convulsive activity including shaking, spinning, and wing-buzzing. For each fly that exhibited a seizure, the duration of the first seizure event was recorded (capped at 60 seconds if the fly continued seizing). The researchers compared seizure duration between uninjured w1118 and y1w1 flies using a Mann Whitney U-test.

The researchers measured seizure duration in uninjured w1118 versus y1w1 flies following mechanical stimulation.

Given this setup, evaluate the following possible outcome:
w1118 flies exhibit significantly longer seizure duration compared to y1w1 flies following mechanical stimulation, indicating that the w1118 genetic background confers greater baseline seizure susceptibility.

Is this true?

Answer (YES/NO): NO